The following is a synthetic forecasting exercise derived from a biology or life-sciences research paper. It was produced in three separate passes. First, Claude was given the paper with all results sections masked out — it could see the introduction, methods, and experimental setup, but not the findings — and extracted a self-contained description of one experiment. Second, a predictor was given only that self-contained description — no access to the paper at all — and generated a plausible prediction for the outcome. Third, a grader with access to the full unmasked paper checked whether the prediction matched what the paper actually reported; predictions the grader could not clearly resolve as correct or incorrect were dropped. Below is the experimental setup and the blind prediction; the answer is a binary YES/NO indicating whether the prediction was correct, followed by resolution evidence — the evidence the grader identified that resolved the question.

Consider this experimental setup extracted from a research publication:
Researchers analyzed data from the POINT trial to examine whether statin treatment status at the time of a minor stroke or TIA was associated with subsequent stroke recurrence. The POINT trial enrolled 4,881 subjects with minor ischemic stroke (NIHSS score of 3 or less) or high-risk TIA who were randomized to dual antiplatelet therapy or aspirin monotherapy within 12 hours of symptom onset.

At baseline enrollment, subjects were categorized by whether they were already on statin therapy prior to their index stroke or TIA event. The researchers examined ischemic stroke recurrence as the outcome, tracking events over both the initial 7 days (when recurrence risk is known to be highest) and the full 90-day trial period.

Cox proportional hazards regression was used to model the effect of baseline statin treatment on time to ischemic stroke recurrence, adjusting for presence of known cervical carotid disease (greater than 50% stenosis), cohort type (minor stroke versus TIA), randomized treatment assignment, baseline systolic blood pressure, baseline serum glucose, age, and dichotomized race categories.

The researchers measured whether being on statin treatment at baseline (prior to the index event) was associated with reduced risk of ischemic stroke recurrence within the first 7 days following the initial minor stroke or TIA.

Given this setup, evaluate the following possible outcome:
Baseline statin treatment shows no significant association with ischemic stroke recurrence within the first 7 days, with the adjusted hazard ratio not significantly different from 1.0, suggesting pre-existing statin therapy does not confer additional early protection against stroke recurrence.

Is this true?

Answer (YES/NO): NO